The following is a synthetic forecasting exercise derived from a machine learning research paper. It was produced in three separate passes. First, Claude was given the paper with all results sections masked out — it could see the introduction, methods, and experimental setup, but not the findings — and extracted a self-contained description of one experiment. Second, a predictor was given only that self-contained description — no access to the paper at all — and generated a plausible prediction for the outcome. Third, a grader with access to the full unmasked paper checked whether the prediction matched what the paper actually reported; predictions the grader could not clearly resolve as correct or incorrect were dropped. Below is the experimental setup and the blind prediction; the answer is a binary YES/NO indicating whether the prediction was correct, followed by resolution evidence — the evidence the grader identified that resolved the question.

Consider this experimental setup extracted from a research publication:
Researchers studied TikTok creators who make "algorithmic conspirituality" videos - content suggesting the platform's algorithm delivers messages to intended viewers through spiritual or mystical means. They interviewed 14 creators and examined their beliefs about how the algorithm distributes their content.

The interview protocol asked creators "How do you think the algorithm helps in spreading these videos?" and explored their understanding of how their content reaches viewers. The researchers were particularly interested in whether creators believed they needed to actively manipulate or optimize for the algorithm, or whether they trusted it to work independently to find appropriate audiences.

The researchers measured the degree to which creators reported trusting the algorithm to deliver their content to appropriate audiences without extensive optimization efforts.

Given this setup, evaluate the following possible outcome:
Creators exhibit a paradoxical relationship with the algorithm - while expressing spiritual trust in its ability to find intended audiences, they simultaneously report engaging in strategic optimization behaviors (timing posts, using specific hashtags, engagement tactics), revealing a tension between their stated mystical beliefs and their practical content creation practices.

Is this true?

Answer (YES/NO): NO